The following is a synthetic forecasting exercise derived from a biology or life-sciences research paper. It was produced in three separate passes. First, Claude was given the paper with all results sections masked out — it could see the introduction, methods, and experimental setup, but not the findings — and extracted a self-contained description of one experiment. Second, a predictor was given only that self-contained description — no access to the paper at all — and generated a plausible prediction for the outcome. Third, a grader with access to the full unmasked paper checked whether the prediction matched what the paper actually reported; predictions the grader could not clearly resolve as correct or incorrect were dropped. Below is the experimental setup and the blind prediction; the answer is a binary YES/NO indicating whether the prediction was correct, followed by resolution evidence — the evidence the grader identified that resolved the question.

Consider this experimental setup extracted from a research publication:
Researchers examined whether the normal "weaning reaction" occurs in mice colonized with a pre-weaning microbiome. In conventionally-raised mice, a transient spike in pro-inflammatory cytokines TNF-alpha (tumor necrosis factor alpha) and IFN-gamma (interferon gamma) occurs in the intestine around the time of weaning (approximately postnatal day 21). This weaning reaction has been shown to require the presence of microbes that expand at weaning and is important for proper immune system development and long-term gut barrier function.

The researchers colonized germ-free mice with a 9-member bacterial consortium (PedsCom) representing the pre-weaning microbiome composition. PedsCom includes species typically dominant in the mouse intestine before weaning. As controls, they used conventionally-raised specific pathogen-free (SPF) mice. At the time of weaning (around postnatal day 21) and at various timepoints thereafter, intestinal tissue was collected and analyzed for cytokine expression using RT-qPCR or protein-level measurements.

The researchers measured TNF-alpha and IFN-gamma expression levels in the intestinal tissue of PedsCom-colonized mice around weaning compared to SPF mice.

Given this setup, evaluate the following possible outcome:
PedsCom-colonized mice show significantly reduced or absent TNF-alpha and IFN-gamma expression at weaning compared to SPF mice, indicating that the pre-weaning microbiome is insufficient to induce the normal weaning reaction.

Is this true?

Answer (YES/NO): YES